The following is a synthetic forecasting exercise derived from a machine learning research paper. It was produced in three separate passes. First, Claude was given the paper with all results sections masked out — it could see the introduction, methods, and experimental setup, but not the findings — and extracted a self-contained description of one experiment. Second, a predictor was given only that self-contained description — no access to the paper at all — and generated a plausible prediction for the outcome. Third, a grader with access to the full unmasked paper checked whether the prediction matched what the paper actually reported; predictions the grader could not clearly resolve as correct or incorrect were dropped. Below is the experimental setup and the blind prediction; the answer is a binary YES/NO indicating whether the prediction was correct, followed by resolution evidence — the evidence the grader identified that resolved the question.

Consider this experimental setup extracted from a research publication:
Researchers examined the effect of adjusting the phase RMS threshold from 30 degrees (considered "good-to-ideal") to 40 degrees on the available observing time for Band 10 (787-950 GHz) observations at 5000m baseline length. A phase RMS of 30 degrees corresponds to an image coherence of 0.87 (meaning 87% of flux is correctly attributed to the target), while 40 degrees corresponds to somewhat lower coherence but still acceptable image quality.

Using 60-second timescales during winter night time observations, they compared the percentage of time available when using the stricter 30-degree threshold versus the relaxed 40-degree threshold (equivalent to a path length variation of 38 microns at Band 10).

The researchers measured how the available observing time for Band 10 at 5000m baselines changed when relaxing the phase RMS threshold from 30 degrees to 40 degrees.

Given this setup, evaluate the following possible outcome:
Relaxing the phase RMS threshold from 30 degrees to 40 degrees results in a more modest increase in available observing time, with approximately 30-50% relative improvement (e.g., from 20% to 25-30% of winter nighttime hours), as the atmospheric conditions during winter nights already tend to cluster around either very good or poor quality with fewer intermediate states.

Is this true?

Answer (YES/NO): NO